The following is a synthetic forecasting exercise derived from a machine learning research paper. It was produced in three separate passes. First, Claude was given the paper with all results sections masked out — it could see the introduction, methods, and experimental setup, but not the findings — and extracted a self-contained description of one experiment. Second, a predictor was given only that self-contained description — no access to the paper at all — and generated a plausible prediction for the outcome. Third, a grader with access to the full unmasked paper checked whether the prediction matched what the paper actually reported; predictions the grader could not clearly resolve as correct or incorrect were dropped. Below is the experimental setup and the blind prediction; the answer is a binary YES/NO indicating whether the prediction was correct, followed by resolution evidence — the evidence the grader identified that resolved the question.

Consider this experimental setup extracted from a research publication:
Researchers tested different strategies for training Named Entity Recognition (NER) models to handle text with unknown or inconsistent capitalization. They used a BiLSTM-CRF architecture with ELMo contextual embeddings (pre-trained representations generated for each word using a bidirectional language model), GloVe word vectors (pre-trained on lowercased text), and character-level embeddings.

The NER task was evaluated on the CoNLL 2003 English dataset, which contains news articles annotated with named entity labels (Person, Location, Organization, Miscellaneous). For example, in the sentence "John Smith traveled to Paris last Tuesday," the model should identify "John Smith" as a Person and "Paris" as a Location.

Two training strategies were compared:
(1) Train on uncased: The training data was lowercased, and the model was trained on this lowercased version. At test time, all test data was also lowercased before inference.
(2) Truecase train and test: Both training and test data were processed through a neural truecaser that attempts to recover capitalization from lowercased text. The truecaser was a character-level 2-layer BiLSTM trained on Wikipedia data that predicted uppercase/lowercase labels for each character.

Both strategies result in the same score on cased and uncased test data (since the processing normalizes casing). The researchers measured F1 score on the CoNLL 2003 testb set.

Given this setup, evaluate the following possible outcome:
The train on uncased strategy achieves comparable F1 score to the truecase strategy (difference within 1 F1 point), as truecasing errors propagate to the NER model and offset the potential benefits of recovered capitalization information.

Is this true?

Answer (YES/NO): YES